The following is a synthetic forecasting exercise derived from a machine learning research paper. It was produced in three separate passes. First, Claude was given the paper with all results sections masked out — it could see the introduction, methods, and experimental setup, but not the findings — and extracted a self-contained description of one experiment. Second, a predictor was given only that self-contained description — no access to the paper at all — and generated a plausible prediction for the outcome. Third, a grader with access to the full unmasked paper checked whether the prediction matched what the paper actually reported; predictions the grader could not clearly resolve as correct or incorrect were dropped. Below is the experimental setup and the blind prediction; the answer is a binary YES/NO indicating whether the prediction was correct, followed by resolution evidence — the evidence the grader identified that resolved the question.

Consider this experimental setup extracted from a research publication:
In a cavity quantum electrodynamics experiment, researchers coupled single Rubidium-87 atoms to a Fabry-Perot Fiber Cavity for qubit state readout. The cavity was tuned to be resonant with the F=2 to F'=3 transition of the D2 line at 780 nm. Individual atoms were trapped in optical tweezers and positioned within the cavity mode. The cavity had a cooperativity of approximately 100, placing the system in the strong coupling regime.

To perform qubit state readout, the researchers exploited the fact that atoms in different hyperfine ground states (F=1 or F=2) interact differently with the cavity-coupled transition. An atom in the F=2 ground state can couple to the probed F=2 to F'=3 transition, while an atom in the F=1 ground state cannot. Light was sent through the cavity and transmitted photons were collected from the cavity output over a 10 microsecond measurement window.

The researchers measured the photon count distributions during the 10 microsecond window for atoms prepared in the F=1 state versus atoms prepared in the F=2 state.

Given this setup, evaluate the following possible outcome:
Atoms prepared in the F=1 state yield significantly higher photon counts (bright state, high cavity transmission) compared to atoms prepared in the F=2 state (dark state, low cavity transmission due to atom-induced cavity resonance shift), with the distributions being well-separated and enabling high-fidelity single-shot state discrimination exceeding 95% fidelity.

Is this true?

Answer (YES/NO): YES